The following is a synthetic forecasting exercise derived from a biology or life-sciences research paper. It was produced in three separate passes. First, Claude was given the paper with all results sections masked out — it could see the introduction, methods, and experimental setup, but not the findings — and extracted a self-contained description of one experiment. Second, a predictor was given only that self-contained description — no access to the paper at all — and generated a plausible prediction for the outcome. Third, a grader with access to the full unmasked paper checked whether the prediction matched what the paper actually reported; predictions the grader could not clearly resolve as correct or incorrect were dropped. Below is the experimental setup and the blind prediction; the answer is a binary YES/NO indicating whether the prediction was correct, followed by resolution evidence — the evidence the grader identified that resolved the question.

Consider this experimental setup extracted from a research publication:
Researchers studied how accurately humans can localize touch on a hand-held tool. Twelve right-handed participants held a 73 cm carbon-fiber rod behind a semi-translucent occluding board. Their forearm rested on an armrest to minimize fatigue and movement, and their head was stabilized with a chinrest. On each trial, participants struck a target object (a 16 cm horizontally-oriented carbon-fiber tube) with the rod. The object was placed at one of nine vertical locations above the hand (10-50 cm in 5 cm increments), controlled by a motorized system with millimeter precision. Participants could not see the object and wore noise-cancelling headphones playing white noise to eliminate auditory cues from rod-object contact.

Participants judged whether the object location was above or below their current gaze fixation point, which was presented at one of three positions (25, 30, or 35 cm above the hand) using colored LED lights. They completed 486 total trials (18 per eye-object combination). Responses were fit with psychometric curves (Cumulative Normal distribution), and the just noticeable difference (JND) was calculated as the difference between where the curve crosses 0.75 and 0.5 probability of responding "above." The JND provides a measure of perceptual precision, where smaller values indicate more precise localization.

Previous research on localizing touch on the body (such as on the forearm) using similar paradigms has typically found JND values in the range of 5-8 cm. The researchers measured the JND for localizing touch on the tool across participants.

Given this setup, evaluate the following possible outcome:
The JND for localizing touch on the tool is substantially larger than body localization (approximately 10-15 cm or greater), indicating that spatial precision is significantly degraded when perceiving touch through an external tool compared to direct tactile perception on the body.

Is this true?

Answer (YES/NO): NO